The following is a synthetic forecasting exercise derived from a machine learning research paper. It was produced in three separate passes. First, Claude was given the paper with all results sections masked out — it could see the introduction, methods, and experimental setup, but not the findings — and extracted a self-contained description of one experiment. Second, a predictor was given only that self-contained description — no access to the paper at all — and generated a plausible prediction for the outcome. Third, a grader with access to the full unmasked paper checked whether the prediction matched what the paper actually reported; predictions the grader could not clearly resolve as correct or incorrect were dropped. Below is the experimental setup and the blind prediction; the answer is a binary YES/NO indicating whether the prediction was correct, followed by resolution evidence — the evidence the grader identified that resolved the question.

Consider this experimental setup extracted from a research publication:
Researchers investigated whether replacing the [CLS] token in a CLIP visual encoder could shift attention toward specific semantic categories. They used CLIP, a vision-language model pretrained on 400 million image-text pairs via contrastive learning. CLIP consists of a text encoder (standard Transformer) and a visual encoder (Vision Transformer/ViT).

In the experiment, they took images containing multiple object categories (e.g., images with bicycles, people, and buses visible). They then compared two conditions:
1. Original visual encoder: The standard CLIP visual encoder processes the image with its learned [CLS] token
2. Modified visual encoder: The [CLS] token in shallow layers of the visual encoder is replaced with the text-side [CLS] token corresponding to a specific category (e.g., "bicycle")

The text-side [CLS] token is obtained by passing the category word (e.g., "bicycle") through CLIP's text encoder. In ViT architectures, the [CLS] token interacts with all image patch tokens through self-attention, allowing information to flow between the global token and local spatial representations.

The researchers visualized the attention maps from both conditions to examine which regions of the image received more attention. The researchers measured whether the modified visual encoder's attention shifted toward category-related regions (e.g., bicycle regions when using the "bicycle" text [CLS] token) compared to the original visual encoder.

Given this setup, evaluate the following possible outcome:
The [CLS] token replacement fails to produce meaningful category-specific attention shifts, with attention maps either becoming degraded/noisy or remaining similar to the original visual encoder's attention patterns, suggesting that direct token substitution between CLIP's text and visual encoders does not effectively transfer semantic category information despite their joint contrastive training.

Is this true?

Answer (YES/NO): NO